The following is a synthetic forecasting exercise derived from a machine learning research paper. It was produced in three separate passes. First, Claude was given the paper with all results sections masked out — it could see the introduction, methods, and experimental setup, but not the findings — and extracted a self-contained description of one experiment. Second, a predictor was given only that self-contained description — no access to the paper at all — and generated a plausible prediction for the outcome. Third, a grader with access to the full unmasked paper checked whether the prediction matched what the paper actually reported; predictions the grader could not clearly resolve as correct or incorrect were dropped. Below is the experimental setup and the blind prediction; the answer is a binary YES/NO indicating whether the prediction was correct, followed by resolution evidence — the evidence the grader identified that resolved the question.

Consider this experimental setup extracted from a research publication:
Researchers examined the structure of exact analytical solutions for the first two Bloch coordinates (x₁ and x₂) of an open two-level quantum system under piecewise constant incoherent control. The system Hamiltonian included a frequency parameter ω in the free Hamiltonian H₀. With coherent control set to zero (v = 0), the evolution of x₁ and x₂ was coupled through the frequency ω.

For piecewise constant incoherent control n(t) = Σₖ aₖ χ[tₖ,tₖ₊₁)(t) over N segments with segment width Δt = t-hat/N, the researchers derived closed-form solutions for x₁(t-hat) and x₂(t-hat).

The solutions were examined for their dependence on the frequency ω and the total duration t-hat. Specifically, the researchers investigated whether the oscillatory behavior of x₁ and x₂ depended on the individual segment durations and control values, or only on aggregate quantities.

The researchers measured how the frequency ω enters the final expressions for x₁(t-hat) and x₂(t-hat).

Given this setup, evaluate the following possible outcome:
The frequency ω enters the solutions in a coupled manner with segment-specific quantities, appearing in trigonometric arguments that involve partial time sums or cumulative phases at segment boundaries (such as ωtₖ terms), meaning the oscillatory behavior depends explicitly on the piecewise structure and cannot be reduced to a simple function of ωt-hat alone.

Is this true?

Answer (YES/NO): NO